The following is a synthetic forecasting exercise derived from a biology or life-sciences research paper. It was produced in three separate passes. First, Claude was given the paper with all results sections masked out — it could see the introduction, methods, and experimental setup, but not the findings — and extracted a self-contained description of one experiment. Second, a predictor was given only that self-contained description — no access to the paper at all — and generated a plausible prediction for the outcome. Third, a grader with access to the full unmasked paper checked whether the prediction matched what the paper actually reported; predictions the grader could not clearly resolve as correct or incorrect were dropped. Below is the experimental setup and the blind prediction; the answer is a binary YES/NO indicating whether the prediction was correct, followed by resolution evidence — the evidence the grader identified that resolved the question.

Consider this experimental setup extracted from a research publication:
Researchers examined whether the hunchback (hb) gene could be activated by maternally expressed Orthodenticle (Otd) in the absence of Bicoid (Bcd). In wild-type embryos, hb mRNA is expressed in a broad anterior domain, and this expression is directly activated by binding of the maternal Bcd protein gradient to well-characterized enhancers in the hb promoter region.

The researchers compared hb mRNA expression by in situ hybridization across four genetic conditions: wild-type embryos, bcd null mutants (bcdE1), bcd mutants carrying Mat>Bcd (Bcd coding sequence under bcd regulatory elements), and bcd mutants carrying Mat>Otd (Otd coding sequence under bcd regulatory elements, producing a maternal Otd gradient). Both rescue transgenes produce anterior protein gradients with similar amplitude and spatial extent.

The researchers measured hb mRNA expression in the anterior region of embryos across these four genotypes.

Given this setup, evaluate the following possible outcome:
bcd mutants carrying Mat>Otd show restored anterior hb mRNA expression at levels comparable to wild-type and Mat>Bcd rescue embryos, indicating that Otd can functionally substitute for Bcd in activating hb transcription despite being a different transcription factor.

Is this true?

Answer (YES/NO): YES